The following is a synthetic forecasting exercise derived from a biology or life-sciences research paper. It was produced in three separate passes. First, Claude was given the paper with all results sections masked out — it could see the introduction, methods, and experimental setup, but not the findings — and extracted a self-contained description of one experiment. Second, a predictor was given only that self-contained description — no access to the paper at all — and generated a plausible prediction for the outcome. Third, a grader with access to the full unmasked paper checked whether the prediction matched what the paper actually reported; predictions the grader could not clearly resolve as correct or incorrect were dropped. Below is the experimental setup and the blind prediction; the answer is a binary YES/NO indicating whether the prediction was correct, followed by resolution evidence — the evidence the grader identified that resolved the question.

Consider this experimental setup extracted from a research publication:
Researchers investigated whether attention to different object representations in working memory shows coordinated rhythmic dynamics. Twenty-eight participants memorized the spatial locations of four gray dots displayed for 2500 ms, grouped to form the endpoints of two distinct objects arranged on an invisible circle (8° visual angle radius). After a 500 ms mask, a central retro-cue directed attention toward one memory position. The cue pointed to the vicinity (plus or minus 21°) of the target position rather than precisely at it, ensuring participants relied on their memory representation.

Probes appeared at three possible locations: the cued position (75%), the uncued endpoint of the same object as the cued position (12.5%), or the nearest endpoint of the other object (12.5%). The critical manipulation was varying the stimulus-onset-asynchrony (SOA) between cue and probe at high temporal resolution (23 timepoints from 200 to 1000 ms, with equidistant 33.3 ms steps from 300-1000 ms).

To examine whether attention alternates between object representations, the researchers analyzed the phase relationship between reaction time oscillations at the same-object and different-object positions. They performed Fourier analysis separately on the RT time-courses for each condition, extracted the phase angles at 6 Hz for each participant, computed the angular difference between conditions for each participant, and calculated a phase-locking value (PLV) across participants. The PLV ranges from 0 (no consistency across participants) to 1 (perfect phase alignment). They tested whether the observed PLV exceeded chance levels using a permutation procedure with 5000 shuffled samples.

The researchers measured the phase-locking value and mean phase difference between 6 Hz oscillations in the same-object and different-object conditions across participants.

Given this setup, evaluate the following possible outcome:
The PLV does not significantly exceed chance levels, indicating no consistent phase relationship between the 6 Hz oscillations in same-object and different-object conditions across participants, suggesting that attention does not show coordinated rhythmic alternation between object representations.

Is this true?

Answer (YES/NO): NO